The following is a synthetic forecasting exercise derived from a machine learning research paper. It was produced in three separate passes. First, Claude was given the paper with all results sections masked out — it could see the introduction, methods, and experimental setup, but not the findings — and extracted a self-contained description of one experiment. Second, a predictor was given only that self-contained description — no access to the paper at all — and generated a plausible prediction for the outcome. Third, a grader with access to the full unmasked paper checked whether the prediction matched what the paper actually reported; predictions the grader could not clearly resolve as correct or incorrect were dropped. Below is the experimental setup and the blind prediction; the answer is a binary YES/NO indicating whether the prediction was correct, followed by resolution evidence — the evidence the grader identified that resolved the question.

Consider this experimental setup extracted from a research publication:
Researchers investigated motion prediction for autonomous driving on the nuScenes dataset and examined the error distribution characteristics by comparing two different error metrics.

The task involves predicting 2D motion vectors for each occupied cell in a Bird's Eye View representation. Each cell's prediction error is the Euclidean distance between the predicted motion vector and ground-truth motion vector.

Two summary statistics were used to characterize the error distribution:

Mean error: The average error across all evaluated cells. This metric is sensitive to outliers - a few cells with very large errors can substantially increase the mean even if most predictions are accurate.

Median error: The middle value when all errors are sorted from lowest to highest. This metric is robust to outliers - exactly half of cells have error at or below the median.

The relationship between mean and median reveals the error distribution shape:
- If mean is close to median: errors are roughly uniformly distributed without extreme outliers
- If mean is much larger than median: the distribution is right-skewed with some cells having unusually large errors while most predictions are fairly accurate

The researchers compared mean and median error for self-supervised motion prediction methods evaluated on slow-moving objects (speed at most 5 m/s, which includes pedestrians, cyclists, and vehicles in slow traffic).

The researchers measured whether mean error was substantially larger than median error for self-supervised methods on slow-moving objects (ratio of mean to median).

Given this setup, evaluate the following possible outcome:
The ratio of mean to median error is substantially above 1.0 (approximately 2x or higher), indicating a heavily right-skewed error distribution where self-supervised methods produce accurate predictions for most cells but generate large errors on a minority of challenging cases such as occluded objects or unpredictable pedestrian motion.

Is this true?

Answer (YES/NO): YES